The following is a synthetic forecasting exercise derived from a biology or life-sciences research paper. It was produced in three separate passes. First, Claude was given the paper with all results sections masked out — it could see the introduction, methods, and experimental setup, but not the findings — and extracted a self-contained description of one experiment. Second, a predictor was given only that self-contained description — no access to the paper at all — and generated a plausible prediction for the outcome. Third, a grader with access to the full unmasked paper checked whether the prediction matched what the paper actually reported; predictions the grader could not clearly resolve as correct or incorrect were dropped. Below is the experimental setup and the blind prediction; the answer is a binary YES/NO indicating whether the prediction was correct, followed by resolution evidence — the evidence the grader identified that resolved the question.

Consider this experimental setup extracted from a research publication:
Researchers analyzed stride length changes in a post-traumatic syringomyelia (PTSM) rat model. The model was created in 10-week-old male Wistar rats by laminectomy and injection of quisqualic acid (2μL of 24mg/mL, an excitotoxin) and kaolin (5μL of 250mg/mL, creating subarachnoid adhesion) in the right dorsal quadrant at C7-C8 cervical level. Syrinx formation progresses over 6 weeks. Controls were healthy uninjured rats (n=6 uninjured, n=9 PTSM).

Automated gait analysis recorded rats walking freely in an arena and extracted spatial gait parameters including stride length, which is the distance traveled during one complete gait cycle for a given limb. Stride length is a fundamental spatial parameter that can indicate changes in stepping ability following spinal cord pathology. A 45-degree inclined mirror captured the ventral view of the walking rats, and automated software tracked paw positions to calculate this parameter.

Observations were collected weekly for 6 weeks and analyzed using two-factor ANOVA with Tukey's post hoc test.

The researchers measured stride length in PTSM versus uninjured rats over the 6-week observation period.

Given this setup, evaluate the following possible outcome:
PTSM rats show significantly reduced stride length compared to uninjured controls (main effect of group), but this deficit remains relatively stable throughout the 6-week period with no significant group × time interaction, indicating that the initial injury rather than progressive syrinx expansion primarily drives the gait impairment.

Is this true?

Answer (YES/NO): YES